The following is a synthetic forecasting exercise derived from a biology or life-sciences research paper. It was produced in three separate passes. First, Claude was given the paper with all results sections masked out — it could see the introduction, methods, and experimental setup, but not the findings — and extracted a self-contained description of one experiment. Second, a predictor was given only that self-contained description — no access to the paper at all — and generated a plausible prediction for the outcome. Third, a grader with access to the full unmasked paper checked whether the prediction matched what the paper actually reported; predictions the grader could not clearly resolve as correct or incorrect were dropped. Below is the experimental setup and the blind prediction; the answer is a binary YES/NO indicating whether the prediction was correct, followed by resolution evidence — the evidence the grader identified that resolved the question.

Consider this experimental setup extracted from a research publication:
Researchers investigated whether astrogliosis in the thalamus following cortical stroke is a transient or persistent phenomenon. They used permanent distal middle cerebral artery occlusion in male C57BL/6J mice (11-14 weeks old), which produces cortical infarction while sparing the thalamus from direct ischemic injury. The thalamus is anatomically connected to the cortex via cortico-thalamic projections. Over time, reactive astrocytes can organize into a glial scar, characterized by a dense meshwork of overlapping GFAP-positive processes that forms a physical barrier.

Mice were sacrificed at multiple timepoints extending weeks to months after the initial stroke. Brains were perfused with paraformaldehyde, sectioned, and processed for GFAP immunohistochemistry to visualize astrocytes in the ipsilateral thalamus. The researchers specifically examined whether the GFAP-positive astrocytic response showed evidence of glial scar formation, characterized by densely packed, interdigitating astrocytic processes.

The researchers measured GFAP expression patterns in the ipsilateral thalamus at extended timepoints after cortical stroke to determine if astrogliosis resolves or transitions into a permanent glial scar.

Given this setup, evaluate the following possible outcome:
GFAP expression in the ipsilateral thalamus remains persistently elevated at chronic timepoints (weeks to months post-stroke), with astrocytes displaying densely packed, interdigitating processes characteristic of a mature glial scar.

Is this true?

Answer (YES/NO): NO